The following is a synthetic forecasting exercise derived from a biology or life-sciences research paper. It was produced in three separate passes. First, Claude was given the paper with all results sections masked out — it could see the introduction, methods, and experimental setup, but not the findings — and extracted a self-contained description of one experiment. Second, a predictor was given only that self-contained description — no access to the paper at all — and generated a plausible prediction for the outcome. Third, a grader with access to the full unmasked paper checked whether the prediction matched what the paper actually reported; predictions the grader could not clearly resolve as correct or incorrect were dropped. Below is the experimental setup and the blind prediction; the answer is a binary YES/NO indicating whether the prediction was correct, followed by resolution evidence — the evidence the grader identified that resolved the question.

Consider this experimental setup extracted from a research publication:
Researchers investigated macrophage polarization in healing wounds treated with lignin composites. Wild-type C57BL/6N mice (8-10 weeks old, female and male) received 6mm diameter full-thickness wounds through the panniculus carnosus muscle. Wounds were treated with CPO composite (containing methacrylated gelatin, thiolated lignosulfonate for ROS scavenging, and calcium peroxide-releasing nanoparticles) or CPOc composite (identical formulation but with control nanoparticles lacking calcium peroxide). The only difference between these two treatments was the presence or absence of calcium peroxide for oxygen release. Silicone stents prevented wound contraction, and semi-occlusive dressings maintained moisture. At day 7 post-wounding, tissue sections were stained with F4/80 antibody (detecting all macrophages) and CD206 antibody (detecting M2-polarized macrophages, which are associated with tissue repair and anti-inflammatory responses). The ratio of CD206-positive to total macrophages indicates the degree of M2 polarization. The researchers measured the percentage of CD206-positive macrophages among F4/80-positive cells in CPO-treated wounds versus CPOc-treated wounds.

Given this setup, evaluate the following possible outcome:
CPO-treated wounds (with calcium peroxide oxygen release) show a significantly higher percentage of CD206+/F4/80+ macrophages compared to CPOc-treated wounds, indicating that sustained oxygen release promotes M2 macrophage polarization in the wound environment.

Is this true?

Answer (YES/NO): NO